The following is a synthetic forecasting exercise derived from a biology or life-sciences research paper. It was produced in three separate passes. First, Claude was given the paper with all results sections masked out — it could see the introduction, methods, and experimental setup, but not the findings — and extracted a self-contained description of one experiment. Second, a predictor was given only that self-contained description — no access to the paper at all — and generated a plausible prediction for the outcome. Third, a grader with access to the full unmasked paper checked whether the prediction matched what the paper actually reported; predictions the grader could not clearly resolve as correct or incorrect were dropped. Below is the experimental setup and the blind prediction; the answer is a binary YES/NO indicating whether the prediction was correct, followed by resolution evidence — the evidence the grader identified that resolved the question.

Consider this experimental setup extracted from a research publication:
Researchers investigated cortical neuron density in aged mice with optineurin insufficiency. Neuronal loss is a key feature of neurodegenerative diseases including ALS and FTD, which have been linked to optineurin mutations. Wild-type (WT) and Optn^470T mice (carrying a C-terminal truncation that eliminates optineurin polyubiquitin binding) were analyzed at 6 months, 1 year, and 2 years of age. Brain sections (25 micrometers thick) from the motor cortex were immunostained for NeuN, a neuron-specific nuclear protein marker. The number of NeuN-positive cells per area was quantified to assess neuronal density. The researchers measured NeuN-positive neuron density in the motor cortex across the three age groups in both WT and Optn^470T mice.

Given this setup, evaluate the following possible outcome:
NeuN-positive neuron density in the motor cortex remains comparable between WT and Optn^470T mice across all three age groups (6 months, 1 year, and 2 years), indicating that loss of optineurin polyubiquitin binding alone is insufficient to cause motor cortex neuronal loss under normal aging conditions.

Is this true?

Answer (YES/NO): NO